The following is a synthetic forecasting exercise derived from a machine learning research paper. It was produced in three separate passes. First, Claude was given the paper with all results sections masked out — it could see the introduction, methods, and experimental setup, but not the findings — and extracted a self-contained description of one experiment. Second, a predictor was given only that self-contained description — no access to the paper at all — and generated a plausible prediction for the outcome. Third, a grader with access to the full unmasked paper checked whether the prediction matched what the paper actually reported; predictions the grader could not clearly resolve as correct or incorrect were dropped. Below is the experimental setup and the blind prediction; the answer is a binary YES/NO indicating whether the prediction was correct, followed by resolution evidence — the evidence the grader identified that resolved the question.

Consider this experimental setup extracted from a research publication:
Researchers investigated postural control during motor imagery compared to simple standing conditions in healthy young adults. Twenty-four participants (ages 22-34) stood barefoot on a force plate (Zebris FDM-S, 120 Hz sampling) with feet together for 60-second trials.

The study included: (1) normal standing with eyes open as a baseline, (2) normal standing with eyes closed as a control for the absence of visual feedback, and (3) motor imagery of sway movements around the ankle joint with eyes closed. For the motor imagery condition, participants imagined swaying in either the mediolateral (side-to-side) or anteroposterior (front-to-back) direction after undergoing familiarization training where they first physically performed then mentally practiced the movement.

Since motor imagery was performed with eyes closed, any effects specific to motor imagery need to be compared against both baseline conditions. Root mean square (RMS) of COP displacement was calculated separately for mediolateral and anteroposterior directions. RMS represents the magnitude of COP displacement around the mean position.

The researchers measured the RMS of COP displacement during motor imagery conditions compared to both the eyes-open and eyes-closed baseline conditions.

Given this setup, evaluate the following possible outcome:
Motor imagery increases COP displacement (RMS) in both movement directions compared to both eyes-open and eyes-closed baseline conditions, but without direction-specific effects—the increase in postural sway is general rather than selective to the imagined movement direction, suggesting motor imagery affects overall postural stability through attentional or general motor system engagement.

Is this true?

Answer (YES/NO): NO